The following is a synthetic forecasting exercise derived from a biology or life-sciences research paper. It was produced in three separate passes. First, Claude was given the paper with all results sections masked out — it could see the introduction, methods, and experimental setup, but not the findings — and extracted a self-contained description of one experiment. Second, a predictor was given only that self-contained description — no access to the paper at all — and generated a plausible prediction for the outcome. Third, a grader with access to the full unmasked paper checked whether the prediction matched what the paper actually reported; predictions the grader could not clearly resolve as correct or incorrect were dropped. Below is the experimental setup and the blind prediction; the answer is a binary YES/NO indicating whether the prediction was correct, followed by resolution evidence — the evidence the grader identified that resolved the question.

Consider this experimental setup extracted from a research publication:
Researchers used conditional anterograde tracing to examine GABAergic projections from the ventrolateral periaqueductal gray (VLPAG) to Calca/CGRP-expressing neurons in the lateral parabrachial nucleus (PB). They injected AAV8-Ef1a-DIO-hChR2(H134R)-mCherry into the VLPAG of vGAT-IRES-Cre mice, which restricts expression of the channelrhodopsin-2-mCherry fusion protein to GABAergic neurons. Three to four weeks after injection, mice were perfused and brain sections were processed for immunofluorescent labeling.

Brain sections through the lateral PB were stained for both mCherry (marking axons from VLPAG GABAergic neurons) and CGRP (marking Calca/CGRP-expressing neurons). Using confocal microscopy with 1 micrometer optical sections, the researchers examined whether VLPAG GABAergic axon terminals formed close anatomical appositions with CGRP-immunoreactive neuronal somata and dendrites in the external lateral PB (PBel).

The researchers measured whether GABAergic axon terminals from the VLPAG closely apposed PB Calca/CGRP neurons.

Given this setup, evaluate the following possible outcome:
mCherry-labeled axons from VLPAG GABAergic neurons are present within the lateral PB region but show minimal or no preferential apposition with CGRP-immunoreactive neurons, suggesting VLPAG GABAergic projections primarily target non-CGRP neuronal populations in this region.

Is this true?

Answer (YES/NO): YES